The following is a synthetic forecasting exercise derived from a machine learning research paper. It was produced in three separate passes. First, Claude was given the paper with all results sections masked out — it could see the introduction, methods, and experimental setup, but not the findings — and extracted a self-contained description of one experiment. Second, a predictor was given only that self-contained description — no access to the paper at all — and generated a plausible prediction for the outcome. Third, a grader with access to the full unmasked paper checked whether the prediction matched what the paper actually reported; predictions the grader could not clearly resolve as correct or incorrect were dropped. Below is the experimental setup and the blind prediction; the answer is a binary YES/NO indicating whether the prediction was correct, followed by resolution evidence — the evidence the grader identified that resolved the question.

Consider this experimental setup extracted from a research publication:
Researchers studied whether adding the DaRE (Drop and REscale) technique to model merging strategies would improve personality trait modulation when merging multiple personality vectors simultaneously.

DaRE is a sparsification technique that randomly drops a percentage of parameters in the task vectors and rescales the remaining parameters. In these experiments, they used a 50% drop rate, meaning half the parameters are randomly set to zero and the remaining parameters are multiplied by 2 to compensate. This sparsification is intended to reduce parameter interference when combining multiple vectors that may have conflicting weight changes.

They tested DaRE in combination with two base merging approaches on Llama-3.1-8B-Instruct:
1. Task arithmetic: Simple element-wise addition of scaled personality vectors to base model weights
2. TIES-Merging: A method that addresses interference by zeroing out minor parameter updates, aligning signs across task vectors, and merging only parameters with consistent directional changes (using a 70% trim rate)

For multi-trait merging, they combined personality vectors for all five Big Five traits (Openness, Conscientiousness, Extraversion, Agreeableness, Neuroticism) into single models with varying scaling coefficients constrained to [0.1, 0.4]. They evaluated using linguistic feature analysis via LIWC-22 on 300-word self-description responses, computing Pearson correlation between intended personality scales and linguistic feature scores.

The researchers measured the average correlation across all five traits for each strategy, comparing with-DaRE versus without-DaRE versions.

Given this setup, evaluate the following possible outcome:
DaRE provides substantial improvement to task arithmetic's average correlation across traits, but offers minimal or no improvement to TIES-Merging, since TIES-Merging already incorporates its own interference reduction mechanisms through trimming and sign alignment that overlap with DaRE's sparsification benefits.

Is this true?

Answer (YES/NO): NO